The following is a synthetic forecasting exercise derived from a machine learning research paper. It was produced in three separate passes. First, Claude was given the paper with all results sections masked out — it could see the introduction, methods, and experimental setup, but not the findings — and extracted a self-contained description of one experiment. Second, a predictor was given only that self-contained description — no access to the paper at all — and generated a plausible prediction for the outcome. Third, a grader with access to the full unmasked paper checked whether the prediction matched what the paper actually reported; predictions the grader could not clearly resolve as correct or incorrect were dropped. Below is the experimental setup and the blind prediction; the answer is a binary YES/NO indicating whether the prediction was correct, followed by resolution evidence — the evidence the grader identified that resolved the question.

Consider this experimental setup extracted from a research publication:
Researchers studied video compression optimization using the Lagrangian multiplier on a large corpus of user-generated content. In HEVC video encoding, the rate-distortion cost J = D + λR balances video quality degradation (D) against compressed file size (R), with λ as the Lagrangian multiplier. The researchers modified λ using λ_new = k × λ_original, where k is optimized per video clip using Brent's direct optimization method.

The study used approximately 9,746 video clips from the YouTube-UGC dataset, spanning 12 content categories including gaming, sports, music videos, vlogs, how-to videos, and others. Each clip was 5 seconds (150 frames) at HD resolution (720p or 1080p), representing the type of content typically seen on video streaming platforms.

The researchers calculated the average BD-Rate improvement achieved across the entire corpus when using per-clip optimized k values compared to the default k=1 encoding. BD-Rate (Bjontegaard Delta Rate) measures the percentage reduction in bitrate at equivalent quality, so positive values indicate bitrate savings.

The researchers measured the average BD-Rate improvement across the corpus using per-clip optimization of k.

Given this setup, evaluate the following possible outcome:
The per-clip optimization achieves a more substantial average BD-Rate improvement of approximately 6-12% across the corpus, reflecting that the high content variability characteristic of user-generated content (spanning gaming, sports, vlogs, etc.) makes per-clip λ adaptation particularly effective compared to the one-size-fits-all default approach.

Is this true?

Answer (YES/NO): NO